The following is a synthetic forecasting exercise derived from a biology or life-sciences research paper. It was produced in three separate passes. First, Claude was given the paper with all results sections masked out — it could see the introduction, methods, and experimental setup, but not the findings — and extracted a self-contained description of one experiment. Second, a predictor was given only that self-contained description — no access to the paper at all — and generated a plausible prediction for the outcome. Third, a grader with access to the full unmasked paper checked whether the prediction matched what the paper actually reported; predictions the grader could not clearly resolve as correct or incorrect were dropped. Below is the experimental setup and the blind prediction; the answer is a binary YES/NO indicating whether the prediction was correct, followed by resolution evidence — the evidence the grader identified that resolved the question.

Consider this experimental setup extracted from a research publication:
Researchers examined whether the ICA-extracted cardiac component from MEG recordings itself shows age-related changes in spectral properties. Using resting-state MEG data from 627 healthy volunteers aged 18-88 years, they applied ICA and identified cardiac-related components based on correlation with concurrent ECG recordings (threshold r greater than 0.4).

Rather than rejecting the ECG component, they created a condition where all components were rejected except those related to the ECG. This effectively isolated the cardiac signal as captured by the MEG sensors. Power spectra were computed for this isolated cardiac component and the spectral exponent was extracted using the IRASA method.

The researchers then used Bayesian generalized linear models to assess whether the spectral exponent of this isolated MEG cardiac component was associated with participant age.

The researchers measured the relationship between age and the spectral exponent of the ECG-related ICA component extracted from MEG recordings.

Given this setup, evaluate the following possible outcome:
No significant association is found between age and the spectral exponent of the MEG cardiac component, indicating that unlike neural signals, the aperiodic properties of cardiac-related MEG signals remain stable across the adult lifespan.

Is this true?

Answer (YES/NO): NO